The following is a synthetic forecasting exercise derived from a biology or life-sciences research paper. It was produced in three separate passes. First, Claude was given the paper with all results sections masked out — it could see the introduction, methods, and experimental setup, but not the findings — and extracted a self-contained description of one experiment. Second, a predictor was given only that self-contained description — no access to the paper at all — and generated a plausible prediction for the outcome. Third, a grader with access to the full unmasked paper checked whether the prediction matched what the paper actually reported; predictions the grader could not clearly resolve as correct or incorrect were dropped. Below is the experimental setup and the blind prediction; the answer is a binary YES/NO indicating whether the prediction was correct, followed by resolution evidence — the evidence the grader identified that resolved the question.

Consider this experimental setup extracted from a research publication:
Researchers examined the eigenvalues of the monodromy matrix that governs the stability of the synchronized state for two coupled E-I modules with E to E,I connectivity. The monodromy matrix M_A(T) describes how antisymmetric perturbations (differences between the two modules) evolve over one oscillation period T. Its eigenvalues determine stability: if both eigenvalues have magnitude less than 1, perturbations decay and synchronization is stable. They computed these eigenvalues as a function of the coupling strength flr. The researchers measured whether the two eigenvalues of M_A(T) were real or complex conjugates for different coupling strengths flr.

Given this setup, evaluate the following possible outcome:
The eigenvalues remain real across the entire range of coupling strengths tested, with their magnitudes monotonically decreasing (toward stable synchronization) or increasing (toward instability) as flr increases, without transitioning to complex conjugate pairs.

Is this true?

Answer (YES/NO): NO